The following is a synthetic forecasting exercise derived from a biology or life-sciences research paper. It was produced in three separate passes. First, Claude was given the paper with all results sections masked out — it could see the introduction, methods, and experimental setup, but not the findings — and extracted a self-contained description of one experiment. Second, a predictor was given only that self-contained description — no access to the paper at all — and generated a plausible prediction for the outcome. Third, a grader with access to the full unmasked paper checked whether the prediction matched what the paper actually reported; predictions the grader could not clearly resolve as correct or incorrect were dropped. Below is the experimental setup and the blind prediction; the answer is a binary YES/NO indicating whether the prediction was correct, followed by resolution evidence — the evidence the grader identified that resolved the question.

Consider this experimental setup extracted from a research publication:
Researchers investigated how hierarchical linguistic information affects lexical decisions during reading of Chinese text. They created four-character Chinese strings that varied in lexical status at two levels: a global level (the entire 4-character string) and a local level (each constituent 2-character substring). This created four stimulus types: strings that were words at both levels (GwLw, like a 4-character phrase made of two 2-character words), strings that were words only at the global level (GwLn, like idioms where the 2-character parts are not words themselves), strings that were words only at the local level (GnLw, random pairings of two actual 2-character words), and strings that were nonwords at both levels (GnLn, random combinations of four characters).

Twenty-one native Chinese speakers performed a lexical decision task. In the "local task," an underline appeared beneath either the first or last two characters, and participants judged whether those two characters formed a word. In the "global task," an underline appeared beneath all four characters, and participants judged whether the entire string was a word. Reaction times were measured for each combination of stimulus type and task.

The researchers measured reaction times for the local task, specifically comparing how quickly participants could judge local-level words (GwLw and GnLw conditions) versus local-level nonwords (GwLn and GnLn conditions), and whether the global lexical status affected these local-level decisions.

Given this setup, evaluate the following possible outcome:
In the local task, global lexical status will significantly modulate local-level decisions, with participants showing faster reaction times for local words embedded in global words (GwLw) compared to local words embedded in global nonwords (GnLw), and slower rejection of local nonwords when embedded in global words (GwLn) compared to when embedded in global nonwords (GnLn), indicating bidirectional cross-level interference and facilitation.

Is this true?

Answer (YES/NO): NO